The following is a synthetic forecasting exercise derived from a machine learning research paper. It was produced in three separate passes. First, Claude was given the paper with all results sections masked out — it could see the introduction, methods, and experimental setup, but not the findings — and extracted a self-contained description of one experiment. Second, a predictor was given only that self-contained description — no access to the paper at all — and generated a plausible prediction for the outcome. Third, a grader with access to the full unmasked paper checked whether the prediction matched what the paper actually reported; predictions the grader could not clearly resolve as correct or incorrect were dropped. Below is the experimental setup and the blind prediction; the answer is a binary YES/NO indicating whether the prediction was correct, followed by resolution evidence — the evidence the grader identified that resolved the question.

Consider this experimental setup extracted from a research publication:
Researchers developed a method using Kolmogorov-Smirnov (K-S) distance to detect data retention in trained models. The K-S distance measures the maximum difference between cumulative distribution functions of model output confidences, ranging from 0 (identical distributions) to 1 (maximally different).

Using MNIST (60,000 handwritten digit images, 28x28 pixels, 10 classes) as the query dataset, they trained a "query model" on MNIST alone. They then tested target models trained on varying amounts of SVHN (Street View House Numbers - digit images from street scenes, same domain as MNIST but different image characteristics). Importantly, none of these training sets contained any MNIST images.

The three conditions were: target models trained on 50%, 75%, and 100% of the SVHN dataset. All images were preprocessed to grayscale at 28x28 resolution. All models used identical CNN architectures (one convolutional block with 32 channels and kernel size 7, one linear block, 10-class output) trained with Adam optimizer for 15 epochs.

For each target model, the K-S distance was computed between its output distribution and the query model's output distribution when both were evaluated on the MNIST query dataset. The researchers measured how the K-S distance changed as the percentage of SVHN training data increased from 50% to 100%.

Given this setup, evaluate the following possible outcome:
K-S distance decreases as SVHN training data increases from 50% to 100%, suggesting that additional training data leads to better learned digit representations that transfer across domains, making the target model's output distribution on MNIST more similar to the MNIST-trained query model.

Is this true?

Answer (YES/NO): YES